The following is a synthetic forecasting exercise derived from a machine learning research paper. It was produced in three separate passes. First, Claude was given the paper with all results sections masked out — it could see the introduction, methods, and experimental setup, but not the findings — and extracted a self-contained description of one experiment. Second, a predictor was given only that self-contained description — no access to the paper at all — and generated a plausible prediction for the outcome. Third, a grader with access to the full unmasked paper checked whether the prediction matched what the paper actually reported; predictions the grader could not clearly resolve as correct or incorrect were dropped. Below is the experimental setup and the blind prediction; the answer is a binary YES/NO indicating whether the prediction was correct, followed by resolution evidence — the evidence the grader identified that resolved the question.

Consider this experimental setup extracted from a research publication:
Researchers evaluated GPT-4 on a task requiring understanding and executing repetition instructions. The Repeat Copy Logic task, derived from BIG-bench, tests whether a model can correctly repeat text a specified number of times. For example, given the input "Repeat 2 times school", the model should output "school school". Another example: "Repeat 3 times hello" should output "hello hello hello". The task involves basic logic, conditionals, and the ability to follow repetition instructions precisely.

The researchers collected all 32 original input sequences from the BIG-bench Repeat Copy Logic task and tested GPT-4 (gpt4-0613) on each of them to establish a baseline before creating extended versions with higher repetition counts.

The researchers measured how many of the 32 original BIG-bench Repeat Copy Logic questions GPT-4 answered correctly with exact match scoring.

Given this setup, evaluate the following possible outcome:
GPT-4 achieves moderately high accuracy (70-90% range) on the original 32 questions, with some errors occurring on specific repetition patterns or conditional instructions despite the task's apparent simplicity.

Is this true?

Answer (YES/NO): NO